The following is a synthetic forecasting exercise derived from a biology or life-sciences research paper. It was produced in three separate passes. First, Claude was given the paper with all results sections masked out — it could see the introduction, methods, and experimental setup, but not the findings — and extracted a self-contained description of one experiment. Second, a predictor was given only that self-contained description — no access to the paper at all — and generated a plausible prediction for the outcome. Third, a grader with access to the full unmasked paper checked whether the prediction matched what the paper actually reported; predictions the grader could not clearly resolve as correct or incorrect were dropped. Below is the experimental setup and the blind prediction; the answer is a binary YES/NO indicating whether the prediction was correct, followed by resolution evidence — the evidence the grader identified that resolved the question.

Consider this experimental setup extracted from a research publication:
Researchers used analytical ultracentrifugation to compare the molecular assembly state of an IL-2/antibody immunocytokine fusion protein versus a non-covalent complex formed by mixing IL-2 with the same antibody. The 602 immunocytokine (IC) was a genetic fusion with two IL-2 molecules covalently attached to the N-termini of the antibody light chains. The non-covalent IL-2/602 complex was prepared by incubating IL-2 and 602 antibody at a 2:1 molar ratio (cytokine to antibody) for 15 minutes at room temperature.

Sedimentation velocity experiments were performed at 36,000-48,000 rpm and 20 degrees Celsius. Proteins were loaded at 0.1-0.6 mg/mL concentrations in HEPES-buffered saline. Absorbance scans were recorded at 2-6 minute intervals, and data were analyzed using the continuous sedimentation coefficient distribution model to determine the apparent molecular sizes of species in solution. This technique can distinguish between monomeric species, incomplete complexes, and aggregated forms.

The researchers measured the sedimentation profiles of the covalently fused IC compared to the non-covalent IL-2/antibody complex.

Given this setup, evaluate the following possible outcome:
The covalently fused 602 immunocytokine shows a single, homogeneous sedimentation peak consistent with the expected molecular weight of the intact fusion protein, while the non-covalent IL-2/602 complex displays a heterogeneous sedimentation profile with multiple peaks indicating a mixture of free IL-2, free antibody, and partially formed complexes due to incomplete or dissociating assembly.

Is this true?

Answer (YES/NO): NO